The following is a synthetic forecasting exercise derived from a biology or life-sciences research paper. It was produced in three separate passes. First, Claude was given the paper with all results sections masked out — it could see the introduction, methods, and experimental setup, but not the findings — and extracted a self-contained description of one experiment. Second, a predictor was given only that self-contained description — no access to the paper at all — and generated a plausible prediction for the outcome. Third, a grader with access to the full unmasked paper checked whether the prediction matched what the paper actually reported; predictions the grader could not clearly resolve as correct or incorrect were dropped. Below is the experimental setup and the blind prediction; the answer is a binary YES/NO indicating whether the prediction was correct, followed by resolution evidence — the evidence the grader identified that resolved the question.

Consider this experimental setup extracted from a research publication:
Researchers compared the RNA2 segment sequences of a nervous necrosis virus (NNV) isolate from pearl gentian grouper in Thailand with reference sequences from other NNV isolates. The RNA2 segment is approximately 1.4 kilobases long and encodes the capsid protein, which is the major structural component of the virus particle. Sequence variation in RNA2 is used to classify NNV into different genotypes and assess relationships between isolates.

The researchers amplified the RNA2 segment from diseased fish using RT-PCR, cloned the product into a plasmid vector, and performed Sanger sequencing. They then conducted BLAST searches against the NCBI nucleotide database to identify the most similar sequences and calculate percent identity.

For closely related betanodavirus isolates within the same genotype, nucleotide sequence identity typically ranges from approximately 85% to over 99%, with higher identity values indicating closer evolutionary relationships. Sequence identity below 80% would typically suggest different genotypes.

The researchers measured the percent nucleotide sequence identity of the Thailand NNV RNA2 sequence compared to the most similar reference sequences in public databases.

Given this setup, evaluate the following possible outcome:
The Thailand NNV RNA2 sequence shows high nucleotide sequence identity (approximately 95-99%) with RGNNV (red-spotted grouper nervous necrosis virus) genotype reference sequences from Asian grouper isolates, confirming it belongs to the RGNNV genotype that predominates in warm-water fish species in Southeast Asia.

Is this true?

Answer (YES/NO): YES